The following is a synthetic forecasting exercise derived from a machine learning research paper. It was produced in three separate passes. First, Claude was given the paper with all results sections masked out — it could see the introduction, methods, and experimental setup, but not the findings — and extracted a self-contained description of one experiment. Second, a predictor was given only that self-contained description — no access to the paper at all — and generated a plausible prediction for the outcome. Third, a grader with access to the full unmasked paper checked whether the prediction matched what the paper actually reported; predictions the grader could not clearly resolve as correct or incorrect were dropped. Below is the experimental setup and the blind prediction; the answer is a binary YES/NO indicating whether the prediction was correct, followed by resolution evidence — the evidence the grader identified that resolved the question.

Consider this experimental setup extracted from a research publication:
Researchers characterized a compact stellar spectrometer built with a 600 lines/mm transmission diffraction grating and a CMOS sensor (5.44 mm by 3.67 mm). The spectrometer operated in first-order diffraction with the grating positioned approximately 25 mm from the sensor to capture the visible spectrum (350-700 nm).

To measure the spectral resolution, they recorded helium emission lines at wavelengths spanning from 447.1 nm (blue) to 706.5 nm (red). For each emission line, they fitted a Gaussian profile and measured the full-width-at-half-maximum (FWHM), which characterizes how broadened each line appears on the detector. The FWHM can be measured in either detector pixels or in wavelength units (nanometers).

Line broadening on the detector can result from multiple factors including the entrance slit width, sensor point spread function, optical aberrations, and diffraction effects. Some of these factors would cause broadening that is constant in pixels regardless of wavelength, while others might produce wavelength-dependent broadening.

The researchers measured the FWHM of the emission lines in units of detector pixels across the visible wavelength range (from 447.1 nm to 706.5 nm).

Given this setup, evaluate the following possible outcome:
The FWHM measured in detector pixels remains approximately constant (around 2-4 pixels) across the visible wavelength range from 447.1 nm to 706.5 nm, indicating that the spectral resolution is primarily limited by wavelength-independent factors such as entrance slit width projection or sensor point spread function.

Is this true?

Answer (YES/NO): NO